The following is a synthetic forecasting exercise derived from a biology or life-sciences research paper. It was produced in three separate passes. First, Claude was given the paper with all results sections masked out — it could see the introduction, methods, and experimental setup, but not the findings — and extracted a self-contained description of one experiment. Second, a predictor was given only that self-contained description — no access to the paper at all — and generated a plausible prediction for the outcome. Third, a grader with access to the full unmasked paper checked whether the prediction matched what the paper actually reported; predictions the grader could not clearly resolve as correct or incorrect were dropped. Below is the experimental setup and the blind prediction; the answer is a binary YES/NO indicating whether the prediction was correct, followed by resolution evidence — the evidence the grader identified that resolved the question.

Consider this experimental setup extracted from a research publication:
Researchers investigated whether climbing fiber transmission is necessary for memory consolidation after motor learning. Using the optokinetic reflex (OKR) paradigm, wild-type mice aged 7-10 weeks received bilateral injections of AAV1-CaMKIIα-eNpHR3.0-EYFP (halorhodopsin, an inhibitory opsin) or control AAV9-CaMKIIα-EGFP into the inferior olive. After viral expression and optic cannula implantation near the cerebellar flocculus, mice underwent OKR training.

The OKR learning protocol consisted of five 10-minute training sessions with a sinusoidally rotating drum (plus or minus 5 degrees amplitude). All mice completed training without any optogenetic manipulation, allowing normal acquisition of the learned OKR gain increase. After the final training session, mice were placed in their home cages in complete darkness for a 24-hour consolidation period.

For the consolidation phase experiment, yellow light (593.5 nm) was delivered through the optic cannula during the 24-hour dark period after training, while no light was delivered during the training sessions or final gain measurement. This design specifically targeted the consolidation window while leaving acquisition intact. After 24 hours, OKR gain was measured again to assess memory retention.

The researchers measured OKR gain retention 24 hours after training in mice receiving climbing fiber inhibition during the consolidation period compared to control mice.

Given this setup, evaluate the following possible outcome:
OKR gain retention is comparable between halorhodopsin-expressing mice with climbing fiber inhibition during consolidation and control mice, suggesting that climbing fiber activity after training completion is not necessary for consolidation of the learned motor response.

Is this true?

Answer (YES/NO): YES